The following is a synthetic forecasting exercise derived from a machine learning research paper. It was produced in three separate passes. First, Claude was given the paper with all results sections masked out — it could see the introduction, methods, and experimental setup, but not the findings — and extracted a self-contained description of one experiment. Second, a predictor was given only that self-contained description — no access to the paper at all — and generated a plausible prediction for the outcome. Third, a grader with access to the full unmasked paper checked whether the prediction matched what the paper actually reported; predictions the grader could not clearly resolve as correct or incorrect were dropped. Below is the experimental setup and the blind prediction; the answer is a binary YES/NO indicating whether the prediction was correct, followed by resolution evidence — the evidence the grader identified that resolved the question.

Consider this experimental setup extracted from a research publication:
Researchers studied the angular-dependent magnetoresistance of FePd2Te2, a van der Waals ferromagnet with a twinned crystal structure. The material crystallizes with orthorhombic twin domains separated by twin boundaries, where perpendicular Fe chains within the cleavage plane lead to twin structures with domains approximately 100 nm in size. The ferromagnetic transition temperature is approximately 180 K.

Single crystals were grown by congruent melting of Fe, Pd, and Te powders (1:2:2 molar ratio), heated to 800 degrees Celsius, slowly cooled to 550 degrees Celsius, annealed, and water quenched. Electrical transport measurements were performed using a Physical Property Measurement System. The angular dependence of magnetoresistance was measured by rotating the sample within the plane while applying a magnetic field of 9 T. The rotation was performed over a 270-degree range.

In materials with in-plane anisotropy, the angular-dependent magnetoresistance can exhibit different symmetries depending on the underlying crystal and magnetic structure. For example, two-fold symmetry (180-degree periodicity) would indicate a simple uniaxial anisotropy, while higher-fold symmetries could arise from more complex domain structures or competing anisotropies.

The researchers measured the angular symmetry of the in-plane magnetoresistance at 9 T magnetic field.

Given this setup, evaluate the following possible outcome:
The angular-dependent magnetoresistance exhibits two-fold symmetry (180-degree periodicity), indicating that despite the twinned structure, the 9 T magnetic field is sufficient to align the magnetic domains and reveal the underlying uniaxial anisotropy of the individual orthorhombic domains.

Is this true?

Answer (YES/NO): NO